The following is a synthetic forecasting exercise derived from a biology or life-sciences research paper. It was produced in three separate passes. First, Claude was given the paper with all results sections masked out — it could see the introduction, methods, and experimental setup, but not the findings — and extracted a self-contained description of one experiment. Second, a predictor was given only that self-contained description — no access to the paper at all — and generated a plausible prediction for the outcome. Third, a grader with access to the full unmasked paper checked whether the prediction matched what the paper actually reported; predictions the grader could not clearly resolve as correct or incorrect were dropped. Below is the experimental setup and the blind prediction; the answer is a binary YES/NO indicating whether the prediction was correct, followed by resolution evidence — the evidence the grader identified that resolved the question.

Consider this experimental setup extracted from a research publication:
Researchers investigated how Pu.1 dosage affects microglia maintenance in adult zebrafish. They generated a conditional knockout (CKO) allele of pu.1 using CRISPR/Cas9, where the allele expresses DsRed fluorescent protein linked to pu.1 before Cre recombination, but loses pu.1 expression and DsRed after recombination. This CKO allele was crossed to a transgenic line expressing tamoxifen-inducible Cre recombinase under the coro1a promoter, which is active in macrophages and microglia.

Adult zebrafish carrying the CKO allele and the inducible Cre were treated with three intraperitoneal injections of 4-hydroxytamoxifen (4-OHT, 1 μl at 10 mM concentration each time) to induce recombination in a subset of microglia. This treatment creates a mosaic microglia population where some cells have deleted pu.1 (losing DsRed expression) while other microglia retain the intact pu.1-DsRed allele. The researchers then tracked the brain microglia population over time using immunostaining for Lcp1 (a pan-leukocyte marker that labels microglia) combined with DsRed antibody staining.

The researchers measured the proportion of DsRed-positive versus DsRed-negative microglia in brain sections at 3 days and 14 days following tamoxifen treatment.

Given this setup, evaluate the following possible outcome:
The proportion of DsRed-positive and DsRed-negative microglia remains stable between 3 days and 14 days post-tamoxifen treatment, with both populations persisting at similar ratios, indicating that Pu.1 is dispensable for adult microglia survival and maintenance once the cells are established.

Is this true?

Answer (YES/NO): NO